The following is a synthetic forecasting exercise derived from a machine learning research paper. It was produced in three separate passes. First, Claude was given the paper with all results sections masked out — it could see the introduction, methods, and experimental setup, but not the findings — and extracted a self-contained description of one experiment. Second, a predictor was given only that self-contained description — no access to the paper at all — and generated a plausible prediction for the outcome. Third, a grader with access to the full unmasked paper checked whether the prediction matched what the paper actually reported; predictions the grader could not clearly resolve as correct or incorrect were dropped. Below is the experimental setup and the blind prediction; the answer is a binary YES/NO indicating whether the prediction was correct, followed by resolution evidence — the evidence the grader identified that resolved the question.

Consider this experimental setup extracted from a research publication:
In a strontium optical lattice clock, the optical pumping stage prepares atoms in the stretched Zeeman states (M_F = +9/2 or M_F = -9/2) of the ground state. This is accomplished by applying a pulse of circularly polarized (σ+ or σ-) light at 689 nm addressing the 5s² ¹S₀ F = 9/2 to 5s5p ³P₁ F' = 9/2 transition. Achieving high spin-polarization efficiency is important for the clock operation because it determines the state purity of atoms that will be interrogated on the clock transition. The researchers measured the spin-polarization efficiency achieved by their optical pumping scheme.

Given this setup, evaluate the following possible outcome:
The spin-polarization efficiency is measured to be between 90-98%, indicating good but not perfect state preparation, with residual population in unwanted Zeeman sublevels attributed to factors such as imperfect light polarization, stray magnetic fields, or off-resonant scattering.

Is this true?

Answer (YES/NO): NO